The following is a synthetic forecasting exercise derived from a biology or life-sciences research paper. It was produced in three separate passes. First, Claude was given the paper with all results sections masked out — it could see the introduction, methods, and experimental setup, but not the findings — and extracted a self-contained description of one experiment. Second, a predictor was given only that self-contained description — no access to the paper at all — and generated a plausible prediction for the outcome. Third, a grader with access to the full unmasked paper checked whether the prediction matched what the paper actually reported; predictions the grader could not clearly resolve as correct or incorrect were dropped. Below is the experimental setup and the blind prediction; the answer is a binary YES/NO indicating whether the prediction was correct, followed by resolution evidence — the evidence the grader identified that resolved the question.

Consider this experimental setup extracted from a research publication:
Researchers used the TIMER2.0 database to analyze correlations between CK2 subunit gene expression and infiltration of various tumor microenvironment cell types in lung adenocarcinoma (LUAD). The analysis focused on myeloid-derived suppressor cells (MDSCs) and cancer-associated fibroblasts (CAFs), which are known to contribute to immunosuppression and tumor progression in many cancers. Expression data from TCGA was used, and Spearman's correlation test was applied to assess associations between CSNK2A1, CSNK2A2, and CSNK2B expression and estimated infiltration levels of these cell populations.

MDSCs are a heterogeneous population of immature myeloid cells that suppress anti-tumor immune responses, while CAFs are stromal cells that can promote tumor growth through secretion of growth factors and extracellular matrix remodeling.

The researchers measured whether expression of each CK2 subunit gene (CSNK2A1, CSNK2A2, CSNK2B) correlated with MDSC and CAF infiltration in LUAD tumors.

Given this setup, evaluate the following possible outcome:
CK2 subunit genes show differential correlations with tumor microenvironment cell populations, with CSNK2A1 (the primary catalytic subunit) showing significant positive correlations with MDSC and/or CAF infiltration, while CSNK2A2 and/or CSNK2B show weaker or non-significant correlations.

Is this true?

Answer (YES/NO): NO